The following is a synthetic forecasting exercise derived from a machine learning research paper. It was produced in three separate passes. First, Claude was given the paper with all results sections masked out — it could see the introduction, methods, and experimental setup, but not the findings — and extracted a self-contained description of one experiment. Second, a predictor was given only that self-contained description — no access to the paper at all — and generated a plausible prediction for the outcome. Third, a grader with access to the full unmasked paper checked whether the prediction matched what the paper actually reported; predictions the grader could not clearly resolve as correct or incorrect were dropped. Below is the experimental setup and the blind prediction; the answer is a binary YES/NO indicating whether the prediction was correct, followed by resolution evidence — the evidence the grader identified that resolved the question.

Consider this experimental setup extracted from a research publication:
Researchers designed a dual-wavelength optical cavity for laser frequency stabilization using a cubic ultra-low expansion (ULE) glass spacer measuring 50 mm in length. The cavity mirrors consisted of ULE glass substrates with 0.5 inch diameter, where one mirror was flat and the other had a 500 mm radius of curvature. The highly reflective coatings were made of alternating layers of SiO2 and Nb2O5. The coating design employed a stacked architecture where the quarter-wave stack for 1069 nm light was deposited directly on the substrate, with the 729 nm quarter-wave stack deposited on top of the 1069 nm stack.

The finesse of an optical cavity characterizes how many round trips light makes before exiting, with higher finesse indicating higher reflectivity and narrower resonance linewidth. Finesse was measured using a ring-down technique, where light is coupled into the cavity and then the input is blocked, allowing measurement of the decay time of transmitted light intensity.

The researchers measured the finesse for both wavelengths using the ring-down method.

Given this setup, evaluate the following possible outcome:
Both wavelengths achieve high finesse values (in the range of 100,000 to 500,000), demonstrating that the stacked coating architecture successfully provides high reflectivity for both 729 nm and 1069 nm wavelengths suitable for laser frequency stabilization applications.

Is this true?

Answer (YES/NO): NO